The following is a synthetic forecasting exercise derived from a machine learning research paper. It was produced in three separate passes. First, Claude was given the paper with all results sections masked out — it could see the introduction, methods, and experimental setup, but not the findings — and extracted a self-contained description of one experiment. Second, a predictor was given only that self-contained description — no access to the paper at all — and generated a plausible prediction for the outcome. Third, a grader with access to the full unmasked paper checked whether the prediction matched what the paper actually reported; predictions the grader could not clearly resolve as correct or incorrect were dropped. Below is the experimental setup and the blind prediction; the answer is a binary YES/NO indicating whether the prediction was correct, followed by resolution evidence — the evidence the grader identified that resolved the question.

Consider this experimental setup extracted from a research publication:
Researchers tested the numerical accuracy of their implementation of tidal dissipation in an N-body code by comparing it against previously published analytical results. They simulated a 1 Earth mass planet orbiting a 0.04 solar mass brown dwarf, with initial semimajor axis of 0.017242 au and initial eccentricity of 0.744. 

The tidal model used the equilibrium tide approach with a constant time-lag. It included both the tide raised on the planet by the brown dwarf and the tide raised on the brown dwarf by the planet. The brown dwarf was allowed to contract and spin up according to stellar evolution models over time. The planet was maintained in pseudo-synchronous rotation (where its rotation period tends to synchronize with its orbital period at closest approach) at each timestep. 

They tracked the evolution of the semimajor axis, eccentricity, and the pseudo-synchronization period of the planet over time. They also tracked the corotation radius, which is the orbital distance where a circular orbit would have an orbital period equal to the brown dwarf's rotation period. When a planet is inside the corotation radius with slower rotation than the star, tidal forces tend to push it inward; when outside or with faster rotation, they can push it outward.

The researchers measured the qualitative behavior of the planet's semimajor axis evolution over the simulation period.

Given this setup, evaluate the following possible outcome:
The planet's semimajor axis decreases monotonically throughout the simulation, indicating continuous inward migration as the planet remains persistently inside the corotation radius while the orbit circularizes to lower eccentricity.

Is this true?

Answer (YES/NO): NO